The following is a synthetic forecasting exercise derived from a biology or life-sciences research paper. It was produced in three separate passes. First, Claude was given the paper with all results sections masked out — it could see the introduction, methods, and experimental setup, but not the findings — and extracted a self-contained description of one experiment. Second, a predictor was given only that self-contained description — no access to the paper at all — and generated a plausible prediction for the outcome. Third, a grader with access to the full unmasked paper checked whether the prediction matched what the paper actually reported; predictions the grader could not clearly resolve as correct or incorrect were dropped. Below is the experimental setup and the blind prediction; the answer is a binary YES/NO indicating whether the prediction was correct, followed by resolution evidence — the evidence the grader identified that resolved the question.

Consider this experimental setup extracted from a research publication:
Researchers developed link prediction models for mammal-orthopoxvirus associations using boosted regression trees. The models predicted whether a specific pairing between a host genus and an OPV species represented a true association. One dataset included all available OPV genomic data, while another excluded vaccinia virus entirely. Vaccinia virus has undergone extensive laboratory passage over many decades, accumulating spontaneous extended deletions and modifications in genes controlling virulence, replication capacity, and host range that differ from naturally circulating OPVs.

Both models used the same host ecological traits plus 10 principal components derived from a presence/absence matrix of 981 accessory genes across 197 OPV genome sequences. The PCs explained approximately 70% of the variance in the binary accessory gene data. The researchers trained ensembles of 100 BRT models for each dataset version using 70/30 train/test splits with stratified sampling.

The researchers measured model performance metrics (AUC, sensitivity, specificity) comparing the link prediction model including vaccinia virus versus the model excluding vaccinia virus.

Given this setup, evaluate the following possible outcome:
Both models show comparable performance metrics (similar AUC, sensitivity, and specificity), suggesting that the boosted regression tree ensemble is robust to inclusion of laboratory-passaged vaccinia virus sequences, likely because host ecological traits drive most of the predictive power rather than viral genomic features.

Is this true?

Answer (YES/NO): NO